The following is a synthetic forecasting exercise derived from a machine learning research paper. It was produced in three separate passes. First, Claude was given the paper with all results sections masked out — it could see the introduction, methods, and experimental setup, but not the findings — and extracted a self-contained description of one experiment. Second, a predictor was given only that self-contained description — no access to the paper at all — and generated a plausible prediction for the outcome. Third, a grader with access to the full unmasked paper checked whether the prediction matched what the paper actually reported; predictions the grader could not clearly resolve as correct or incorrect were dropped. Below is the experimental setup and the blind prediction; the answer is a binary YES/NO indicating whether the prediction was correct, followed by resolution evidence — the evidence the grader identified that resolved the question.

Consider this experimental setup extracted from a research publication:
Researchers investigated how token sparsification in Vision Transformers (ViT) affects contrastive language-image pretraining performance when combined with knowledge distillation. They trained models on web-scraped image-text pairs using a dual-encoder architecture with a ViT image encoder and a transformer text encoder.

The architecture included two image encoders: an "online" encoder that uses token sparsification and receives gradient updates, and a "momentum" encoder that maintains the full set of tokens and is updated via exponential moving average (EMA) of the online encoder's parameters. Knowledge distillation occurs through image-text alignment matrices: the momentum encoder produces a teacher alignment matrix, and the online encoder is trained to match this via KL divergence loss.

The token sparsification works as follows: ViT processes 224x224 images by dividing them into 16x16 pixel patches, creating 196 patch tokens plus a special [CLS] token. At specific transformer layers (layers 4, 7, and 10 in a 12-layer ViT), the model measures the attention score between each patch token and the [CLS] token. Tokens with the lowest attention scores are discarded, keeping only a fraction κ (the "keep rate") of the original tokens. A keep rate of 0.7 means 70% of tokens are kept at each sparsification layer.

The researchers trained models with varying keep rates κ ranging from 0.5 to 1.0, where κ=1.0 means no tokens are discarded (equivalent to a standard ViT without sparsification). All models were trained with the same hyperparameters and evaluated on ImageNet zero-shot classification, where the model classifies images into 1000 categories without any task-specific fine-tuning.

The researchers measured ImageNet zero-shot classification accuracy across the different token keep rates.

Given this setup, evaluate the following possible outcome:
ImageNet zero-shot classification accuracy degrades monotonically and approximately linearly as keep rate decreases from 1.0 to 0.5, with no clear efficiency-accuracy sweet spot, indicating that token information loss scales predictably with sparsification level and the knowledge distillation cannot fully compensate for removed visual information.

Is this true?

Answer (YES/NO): NO